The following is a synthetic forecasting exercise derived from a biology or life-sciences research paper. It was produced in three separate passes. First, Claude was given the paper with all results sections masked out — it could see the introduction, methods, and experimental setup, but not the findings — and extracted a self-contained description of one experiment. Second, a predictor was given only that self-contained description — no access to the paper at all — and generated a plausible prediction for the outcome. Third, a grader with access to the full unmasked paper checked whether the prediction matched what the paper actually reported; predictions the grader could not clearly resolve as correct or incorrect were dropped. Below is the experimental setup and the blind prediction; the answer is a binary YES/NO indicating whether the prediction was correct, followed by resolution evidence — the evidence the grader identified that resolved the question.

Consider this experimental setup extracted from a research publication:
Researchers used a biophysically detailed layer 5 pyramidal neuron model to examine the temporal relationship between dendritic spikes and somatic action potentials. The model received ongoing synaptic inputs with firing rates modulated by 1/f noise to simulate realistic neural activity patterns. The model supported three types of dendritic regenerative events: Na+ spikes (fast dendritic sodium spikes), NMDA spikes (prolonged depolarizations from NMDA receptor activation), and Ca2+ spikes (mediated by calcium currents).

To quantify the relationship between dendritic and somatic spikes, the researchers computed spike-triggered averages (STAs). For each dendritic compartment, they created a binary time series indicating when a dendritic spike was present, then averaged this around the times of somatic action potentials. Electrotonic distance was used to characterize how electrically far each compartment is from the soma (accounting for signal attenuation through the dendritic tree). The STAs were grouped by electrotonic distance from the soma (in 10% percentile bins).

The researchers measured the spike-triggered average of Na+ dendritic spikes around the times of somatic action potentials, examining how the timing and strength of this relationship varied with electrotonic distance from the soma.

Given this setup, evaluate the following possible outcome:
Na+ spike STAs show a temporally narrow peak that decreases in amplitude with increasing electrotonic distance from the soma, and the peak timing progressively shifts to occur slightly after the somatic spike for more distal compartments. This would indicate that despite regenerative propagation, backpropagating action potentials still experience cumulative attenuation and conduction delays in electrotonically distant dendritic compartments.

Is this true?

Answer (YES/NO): NO